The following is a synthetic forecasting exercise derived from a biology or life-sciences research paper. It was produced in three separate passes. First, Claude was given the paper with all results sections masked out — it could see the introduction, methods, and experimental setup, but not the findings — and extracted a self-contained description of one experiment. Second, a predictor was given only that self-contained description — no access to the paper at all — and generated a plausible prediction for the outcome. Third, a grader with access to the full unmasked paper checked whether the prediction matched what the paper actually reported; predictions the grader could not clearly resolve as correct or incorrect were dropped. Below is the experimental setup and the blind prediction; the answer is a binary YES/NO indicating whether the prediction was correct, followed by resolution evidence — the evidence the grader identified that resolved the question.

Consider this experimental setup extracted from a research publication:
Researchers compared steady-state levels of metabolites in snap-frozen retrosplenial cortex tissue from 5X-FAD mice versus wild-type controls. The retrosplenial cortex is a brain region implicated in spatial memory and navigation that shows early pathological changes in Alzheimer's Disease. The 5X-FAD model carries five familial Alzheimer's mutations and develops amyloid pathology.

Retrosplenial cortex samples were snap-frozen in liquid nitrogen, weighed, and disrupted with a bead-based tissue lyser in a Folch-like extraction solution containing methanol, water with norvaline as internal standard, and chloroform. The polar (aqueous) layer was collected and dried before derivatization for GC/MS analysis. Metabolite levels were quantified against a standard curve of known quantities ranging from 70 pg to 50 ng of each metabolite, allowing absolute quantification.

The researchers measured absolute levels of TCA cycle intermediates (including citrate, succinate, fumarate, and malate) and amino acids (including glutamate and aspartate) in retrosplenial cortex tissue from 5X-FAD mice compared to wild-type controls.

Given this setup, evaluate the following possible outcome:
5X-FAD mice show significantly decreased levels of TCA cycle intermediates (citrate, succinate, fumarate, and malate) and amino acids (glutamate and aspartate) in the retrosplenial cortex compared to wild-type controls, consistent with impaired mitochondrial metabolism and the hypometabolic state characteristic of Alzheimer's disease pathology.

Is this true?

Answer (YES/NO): NO